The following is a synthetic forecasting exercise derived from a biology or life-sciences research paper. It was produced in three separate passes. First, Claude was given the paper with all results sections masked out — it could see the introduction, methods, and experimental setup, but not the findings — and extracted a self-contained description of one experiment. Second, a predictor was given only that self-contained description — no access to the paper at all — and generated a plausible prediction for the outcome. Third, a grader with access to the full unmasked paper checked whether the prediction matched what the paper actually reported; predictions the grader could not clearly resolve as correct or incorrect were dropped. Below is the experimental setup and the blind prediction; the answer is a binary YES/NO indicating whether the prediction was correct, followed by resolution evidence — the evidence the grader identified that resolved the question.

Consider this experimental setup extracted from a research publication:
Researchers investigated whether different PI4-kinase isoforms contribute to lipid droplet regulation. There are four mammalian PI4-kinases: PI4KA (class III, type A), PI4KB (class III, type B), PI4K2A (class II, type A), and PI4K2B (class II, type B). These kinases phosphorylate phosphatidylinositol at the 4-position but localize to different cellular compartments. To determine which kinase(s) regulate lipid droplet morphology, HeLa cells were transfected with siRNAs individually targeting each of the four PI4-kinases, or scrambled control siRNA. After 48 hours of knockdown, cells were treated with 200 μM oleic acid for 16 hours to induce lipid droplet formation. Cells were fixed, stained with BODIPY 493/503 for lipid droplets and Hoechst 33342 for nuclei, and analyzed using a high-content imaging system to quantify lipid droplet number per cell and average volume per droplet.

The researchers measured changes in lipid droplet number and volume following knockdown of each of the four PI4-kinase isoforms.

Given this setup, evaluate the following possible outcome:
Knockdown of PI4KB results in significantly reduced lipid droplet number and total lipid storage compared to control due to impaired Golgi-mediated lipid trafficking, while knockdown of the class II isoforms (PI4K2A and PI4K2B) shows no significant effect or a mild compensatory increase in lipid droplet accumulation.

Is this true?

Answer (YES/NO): NO